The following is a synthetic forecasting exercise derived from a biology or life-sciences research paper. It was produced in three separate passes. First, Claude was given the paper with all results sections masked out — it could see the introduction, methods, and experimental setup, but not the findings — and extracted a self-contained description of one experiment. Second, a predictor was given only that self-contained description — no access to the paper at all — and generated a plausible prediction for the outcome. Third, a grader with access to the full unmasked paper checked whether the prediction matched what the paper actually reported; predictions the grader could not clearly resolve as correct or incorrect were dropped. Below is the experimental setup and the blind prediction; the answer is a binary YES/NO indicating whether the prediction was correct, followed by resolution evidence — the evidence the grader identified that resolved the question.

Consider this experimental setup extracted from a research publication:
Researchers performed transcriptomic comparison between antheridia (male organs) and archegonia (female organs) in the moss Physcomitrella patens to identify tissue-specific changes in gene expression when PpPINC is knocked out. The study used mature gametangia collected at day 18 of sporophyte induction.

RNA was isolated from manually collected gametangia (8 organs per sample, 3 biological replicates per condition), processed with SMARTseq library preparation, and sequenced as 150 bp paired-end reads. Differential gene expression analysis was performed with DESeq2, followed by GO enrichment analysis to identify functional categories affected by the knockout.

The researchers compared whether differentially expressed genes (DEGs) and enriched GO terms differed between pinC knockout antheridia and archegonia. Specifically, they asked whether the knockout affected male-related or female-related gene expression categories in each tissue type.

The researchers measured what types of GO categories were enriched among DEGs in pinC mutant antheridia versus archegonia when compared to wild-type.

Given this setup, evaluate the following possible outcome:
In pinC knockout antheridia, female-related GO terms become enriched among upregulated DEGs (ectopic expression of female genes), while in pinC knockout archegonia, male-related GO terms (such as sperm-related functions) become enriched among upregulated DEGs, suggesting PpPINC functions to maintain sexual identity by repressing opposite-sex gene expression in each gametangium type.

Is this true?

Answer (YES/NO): NO